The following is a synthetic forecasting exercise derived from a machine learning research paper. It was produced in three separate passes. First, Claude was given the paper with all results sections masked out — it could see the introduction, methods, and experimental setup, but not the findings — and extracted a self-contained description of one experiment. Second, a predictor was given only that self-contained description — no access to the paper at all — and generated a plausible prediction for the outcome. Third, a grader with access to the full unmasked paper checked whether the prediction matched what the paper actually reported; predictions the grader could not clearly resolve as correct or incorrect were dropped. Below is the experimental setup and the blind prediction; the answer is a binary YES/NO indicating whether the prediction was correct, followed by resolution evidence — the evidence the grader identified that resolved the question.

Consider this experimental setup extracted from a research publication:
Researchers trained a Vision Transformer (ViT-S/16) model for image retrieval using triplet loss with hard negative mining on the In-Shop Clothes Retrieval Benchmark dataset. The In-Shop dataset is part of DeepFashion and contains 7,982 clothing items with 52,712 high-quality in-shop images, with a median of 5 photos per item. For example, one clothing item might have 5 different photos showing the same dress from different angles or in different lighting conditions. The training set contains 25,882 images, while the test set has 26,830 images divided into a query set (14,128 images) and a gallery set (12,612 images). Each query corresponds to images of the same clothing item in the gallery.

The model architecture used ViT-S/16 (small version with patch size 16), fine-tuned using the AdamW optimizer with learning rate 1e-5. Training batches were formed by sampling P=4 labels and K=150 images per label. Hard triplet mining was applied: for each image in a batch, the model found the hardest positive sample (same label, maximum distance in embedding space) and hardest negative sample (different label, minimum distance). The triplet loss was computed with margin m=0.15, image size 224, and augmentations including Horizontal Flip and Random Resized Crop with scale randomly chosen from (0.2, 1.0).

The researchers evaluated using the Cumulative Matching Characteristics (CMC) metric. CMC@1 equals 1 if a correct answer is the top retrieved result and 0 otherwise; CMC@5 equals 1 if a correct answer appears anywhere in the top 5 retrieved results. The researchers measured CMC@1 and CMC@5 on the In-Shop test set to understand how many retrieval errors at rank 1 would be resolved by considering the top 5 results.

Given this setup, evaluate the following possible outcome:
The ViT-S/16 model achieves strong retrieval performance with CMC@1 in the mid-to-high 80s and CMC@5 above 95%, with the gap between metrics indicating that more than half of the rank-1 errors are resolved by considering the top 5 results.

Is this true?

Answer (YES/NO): NO